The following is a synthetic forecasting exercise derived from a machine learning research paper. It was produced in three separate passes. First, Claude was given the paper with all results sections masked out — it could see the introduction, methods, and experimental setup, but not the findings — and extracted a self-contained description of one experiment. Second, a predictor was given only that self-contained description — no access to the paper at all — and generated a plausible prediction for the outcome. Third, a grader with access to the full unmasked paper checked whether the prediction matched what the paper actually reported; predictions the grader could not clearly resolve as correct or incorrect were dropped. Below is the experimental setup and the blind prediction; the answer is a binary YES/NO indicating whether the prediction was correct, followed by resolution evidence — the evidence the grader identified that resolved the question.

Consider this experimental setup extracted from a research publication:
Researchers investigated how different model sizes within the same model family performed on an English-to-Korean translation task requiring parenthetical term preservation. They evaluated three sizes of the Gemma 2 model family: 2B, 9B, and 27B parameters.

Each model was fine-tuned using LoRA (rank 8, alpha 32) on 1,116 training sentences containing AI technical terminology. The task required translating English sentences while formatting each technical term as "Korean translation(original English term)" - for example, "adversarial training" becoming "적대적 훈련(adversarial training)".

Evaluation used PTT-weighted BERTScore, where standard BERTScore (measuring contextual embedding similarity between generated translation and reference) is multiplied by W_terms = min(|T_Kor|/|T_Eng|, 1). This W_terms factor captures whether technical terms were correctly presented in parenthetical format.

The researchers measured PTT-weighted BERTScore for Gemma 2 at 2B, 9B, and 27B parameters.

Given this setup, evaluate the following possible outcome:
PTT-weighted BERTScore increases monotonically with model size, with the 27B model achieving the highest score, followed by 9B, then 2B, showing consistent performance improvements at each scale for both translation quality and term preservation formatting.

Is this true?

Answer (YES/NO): YES